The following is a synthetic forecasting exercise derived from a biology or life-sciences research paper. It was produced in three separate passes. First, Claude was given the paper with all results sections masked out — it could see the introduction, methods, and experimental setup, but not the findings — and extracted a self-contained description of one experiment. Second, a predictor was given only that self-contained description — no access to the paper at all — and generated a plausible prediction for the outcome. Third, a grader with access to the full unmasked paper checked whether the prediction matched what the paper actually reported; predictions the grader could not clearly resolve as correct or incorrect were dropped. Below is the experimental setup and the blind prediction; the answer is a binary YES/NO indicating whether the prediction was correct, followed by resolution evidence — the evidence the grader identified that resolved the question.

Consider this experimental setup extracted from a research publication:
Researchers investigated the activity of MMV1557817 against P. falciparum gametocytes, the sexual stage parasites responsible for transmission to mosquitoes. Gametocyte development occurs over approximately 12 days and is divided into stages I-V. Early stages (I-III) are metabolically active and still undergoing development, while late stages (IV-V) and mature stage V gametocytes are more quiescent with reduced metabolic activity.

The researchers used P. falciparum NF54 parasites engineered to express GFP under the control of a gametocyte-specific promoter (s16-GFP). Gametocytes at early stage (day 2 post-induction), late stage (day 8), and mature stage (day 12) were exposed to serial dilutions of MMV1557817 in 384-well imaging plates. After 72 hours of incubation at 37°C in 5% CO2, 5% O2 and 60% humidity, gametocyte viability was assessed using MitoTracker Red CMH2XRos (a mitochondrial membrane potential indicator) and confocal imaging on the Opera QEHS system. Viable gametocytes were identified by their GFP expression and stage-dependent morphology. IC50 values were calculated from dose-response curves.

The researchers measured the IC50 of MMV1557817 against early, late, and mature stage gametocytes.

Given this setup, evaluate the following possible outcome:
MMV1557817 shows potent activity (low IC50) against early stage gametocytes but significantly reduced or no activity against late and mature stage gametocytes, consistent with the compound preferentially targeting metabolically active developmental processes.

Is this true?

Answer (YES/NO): NO